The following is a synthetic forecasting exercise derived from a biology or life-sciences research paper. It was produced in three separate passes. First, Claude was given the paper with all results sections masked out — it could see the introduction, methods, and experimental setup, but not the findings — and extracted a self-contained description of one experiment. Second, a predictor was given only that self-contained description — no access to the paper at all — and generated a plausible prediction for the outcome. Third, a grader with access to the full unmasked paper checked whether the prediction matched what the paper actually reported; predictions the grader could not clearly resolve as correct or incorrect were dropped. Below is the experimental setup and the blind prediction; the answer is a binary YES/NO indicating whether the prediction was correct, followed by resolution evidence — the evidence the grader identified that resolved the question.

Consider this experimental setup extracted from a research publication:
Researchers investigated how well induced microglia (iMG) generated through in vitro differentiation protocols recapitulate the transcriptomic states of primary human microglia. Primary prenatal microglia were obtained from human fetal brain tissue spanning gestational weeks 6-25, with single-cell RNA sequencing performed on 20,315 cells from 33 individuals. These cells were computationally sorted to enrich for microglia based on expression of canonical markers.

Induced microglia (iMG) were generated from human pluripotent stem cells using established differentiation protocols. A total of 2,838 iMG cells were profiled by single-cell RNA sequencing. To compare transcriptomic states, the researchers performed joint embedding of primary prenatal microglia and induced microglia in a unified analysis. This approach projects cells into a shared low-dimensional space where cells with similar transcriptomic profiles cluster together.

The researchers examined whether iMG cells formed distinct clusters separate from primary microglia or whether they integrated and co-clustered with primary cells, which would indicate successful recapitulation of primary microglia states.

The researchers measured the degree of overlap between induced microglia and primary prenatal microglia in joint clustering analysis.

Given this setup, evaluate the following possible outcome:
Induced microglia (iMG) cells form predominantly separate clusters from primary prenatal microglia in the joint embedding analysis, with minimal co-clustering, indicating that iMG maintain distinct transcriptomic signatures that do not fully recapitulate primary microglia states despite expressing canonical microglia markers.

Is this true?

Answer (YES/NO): YES